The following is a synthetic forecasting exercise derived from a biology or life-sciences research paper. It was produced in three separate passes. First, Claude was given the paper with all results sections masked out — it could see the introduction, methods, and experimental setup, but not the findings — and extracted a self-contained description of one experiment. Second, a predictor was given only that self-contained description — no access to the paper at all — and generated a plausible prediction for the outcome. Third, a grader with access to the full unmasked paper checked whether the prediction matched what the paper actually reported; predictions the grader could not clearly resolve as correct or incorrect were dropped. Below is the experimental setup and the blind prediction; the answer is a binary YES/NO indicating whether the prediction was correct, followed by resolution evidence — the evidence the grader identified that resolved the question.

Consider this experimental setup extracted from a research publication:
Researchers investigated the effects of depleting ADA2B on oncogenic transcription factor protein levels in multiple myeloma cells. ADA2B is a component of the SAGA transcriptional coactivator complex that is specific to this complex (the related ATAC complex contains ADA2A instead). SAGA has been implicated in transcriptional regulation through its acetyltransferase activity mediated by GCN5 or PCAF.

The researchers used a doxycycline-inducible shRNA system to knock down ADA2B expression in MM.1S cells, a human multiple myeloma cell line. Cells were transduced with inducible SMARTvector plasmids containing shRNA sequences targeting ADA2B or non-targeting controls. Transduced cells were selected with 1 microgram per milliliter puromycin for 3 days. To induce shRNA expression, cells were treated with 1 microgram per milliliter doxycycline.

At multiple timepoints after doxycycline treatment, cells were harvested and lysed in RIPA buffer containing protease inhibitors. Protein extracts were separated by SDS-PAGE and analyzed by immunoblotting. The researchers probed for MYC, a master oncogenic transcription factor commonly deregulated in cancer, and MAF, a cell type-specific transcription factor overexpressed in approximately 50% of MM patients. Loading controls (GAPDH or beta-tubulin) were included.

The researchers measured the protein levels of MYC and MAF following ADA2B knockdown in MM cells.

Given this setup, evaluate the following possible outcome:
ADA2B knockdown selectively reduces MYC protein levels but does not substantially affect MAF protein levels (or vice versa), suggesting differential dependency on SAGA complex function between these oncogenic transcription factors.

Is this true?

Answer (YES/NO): NO